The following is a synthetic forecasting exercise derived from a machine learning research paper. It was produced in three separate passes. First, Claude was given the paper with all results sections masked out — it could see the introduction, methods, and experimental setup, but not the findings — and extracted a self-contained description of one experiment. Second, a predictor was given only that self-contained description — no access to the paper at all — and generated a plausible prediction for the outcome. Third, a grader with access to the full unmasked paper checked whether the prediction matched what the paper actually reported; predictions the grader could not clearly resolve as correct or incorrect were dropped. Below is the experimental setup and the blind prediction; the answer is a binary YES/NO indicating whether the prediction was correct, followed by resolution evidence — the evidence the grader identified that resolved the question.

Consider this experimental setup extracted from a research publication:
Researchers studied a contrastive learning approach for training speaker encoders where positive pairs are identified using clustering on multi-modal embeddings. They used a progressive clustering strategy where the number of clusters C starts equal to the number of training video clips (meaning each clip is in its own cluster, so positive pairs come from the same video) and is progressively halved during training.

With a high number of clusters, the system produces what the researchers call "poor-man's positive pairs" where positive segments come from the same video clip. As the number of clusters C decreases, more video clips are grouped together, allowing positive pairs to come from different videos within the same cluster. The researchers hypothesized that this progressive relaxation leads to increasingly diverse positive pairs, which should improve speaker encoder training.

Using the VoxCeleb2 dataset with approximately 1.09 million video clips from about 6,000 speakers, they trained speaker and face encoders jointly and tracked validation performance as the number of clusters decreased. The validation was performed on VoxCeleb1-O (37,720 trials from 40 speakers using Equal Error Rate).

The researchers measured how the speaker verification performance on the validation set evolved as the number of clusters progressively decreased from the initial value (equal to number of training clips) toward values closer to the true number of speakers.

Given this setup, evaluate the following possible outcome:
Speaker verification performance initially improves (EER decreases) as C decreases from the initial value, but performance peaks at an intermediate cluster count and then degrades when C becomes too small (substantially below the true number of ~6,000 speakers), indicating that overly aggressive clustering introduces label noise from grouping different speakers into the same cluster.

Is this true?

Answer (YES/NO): YES